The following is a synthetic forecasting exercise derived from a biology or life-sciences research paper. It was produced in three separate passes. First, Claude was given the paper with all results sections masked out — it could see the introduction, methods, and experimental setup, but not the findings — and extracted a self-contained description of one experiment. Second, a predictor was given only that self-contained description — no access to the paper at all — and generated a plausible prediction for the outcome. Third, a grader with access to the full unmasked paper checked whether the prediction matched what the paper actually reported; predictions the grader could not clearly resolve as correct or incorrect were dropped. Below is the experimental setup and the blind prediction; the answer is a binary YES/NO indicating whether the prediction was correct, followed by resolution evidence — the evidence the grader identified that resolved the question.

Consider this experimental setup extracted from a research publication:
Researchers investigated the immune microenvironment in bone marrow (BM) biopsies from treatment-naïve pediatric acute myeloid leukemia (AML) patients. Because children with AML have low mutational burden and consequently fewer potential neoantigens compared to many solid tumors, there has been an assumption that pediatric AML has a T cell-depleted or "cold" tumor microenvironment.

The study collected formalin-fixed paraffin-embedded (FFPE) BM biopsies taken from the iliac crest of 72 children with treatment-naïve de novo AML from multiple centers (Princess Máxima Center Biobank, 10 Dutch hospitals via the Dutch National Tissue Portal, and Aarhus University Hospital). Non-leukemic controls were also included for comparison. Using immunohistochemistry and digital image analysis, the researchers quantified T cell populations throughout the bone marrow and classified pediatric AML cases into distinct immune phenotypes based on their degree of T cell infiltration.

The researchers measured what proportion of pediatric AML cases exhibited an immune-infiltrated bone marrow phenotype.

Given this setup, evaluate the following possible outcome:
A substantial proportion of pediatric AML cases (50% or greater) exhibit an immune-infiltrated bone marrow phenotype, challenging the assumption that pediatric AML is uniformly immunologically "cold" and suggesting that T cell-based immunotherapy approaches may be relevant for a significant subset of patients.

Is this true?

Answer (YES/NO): NO